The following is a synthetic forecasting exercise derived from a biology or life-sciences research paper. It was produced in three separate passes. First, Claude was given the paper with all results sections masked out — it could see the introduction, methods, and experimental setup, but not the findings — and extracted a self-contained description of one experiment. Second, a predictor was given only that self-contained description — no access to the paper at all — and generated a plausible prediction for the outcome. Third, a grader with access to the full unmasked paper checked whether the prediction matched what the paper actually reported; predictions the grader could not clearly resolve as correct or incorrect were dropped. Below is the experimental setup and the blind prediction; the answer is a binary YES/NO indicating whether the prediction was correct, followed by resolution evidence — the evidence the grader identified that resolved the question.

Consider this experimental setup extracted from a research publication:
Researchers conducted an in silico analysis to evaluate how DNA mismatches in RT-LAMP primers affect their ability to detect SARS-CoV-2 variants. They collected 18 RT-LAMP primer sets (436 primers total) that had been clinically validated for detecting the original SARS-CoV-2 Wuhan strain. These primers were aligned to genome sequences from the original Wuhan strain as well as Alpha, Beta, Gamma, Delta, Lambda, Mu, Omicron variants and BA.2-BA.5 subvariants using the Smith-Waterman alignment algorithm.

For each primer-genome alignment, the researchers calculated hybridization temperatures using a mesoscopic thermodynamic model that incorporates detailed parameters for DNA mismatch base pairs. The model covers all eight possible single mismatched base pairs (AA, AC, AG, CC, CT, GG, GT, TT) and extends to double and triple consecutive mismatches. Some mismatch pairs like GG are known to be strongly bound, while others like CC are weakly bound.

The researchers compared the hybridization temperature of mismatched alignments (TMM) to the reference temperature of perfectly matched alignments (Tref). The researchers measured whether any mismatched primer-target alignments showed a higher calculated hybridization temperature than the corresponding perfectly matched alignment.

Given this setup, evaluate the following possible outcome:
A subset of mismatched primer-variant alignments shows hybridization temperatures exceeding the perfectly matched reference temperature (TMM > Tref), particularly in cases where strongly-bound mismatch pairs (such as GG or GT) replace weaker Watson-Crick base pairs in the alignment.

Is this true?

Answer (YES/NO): YES